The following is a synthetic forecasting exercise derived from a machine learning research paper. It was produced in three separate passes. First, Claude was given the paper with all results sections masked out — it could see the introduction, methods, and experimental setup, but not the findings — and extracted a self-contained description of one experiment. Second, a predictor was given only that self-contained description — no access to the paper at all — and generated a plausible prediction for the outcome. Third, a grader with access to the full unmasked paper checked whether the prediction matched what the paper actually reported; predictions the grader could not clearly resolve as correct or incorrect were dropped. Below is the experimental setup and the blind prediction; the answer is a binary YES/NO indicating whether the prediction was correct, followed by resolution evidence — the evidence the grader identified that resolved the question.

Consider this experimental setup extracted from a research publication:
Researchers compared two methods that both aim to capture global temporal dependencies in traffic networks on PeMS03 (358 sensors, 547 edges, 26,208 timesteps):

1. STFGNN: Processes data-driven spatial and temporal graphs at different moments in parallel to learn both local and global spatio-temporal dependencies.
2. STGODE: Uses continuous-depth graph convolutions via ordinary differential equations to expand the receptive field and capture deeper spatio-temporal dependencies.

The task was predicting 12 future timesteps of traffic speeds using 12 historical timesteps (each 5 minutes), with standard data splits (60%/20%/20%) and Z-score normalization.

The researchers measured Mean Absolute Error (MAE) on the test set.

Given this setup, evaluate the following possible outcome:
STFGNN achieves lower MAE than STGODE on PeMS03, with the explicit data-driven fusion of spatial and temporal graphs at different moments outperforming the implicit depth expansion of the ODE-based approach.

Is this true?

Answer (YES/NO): NO